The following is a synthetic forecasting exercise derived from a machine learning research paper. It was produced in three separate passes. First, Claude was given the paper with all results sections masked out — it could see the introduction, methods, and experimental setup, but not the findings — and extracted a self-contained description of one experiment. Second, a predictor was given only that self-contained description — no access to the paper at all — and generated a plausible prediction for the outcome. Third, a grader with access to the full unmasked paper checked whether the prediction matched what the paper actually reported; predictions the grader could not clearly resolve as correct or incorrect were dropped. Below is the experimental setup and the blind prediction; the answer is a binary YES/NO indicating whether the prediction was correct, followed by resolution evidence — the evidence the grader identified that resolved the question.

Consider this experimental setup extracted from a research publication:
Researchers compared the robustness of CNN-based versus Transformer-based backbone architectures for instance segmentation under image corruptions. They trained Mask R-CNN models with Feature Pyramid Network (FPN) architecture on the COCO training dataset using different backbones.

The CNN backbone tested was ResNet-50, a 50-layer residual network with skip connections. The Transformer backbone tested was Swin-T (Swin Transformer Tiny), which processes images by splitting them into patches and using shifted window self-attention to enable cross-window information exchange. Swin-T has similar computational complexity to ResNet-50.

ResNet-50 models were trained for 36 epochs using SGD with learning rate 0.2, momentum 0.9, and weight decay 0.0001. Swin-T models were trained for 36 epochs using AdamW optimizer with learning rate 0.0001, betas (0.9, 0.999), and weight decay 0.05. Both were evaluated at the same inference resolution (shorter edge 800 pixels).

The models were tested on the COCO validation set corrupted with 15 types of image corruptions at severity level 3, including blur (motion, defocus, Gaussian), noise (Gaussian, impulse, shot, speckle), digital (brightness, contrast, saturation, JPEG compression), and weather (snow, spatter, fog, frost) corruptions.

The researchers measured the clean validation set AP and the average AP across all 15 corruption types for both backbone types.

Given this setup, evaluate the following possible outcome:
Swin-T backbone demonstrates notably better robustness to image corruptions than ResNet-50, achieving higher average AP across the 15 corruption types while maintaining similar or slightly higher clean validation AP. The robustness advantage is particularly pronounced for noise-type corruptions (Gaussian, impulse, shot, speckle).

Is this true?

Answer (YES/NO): NO